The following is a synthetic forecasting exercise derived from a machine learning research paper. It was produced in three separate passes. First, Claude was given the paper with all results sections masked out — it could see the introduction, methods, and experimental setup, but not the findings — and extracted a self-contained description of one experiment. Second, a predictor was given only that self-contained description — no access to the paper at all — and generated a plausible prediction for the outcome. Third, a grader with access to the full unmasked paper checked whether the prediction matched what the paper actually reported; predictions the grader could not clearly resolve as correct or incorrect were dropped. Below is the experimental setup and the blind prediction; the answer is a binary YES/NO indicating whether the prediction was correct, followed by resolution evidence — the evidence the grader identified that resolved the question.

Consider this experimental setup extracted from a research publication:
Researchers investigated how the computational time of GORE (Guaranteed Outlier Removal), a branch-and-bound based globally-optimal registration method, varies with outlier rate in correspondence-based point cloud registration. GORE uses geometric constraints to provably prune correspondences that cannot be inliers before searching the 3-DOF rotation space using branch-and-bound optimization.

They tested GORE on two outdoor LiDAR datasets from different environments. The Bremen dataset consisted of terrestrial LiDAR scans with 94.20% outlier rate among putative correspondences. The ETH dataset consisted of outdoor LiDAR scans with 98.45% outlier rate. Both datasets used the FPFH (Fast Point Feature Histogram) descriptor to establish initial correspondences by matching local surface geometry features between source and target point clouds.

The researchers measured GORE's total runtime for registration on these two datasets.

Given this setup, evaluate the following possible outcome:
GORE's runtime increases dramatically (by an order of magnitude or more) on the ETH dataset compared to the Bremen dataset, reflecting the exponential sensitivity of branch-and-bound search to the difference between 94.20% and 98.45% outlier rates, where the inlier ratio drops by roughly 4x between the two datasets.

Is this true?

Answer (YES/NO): NO